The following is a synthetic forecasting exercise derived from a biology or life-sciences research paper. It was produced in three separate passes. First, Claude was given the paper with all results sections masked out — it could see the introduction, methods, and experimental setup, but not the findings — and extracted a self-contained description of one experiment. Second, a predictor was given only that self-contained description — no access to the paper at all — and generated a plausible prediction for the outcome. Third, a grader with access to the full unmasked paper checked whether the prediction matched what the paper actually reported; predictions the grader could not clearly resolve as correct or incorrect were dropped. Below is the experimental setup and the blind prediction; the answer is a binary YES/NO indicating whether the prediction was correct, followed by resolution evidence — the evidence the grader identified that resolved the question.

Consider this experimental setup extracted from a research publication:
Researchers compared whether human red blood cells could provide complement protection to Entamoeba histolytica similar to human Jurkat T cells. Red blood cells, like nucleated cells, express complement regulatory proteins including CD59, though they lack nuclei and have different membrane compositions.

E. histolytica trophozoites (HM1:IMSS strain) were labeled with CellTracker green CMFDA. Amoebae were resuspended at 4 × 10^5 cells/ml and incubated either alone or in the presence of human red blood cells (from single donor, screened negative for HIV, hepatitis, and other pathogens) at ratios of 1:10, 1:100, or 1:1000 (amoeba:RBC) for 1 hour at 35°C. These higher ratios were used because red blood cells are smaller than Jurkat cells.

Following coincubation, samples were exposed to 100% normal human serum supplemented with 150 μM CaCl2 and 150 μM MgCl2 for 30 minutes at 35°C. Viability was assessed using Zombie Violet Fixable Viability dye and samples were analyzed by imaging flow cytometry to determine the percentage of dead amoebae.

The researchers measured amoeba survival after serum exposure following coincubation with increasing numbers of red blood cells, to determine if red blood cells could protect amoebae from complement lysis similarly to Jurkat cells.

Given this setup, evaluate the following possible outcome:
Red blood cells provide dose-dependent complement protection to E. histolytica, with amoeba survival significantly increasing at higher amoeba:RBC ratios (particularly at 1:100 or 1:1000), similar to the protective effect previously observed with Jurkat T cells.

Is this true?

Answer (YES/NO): YES